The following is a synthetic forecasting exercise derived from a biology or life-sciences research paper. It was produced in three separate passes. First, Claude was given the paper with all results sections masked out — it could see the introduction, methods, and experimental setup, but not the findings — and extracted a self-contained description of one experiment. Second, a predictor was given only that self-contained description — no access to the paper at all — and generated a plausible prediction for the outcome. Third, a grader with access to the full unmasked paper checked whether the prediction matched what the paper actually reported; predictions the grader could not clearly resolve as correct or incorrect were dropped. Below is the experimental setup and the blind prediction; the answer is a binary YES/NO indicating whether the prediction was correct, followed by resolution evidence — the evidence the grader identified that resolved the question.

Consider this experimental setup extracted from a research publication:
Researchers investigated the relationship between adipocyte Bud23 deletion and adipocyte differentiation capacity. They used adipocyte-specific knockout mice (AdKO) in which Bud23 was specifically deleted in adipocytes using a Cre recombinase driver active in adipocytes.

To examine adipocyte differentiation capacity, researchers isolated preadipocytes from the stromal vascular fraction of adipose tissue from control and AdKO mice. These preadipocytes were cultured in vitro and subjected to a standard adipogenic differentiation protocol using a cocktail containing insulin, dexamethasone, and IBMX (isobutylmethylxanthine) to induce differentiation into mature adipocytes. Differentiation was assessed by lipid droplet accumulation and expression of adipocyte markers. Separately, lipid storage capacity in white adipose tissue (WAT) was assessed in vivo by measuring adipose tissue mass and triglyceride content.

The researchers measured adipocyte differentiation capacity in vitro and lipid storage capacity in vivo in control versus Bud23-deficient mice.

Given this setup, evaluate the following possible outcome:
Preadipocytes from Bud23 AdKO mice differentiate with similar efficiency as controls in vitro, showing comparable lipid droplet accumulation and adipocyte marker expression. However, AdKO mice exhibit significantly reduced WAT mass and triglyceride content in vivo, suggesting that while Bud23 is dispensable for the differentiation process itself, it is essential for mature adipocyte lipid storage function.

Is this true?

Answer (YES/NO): YES